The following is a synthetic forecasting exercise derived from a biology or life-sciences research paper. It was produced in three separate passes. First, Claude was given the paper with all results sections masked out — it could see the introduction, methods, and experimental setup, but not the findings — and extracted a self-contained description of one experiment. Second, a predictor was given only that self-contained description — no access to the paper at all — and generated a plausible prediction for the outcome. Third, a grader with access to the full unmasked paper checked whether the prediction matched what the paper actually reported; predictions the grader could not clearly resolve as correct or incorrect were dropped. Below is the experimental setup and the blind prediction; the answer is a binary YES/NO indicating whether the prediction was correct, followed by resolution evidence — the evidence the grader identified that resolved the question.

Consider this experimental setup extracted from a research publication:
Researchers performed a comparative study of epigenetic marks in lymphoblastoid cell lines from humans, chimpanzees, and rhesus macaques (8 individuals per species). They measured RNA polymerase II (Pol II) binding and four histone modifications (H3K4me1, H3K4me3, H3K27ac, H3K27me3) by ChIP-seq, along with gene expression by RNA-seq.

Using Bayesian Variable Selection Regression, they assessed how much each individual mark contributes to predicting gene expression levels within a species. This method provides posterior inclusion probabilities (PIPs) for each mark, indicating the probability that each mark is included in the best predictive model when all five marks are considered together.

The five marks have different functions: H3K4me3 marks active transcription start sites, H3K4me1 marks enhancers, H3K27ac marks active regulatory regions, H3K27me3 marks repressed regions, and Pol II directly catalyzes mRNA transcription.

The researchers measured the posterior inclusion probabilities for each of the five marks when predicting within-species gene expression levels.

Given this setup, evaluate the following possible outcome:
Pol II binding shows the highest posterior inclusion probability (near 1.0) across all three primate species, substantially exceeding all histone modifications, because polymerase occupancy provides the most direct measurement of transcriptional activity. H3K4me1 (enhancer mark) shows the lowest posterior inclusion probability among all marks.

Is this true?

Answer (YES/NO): NO